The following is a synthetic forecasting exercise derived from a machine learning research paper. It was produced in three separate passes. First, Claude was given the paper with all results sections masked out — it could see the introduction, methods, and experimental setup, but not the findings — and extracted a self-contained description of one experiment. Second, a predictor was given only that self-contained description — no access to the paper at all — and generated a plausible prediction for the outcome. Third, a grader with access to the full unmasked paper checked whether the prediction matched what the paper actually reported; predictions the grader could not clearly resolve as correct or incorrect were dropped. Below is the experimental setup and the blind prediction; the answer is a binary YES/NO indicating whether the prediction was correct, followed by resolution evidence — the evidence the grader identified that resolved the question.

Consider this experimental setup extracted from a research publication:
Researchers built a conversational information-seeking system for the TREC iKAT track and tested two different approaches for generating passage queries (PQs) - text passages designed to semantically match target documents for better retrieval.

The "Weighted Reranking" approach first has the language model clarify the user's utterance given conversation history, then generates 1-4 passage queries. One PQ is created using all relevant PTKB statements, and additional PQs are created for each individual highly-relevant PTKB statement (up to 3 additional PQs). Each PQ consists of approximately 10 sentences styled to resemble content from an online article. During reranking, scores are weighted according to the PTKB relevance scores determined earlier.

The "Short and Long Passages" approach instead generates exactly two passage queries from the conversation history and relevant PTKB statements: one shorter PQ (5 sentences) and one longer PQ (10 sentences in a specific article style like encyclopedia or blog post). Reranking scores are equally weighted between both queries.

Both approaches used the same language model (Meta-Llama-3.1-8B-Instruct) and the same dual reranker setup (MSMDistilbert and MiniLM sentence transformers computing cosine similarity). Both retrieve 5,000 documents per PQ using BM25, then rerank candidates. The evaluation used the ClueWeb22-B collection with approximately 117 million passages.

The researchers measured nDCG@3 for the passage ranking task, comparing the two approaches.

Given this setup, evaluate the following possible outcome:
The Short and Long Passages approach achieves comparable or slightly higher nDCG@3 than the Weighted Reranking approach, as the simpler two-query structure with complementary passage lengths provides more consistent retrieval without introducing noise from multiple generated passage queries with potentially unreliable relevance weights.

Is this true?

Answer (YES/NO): NO